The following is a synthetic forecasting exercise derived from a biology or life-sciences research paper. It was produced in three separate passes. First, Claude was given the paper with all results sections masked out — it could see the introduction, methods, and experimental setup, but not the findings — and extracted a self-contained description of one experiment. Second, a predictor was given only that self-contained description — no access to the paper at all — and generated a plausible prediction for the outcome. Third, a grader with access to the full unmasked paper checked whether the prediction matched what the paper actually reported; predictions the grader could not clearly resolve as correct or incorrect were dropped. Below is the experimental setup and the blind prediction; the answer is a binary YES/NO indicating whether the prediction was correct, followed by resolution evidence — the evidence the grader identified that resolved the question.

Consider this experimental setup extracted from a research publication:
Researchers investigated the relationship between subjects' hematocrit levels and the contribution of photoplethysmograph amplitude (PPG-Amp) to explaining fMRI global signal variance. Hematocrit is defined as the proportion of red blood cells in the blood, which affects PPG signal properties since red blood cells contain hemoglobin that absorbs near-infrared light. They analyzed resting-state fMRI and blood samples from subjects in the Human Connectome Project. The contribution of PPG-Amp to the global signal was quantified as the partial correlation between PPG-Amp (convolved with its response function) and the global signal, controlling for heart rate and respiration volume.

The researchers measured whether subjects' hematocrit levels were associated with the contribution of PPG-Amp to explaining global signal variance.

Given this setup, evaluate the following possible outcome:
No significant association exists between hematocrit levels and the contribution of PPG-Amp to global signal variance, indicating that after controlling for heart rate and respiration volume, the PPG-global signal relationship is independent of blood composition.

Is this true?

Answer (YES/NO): NO